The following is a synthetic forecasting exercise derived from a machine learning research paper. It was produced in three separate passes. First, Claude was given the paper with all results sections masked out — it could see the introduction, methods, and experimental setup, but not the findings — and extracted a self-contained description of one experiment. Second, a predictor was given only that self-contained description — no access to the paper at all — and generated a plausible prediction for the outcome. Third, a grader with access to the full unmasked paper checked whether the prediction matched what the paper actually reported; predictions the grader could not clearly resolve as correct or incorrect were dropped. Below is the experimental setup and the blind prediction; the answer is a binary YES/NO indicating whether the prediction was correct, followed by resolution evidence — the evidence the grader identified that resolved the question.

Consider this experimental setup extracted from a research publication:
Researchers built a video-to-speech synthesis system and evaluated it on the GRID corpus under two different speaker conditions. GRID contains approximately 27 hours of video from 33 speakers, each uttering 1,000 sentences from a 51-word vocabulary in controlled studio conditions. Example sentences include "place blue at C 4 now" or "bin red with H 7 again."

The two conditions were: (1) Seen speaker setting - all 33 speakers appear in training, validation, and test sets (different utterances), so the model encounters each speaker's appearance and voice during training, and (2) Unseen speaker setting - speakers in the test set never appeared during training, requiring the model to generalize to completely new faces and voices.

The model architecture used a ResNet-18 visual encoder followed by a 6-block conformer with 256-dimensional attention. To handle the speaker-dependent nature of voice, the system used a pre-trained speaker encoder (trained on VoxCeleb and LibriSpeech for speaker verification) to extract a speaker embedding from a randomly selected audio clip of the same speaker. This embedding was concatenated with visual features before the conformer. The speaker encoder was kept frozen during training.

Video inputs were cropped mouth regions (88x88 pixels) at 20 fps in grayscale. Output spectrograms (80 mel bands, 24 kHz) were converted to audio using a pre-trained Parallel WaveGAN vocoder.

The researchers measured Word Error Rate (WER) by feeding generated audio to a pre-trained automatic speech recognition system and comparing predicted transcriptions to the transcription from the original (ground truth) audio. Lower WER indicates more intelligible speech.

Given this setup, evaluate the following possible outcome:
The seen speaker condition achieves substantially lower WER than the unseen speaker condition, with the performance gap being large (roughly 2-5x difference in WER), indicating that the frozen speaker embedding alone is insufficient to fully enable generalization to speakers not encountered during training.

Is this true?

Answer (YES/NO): NO